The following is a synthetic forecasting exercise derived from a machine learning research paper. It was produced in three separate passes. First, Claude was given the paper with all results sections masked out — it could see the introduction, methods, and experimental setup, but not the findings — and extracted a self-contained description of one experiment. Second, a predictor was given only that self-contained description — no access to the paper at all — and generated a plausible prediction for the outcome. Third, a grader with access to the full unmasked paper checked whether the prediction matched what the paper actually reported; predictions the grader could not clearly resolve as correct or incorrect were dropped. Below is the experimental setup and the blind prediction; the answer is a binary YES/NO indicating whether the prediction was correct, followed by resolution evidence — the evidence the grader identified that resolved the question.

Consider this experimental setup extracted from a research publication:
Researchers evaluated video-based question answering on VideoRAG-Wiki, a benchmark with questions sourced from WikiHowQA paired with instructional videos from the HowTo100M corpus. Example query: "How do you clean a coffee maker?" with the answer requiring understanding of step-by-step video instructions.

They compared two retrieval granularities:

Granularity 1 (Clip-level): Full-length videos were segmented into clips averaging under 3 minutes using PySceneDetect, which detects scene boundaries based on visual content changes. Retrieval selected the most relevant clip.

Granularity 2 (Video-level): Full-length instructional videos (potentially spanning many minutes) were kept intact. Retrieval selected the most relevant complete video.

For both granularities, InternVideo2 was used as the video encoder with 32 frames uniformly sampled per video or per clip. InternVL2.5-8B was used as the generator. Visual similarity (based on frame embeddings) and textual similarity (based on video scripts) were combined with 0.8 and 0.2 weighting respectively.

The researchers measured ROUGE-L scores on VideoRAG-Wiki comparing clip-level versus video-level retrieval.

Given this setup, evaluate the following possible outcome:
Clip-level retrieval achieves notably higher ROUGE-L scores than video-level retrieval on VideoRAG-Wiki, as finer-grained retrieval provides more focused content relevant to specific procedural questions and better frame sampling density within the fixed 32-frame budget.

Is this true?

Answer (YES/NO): NO